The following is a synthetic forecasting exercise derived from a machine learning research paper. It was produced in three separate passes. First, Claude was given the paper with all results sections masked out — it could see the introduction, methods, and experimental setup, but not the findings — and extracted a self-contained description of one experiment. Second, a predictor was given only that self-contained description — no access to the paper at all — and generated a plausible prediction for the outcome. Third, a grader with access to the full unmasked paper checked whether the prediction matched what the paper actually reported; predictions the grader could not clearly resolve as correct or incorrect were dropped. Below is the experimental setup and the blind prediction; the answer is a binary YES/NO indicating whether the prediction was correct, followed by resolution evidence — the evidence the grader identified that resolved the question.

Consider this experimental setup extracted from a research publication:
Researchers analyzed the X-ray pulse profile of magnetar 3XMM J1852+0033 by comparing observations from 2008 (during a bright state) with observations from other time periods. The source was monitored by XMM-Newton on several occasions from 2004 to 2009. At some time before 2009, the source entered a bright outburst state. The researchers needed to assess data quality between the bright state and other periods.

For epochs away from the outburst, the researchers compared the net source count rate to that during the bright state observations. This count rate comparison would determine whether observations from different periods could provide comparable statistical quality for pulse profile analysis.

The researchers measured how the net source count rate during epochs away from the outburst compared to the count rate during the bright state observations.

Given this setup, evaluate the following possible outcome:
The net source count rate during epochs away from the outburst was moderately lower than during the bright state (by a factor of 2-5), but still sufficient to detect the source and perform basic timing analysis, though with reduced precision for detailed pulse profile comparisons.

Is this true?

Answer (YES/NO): NO